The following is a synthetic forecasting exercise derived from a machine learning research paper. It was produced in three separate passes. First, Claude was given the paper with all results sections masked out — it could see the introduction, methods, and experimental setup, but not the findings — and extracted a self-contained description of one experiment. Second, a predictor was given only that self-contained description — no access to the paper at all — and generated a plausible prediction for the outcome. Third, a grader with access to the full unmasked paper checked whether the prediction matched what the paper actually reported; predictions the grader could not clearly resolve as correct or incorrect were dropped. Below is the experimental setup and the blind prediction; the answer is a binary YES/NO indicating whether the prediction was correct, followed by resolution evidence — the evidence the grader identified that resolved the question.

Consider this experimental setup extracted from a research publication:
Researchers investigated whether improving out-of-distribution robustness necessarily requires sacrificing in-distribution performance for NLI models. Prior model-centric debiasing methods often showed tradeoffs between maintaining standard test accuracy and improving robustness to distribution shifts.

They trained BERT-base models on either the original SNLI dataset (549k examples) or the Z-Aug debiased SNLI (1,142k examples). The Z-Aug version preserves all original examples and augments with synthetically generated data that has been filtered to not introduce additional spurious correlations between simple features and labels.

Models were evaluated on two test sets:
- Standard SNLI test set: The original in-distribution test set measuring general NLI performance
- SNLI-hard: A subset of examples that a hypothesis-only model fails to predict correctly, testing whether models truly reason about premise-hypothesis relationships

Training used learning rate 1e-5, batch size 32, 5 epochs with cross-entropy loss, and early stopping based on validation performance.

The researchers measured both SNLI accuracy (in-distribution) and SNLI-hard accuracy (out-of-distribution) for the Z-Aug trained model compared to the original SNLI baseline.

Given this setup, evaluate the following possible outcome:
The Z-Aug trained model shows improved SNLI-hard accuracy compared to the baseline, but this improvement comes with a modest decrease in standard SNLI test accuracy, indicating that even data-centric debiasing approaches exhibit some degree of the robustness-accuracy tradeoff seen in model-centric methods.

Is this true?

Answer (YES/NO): NO